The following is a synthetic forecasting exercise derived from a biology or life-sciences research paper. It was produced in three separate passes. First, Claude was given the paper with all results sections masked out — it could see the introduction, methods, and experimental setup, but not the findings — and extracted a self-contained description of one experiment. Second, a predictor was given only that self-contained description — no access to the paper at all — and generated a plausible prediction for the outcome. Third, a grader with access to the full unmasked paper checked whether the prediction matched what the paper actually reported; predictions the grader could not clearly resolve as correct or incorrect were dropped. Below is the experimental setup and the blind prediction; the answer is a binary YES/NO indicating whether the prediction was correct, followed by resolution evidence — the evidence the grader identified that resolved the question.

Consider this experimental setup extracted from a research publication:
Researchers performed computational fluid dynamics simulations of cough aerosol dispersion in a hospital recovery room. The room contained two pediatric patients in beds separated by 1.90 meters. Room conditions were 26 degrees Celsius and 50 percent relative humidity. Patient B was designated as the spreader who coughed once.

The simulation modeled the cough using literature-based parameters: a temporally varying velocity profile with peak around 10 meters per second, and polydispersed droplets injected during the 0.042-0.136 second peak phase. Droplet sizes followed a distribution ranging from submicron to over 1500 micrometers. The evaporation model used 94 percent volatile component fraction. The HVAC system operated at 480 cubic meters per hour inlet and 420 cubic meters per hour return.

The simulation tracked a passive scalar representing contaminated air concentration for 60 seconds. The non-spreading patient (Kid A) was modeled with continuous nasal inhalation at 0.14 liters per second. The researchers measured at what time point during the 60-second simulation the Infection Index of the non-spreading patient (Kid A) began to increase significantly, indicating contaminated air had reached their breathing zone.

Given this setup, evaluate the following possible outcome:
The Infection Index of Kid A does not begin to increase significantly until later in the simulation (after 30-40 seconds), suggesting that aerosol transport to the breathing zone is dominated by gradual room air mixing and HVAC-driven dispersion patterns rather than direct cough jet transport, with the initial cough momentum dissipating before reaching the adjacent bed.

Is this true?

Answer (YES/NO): YES